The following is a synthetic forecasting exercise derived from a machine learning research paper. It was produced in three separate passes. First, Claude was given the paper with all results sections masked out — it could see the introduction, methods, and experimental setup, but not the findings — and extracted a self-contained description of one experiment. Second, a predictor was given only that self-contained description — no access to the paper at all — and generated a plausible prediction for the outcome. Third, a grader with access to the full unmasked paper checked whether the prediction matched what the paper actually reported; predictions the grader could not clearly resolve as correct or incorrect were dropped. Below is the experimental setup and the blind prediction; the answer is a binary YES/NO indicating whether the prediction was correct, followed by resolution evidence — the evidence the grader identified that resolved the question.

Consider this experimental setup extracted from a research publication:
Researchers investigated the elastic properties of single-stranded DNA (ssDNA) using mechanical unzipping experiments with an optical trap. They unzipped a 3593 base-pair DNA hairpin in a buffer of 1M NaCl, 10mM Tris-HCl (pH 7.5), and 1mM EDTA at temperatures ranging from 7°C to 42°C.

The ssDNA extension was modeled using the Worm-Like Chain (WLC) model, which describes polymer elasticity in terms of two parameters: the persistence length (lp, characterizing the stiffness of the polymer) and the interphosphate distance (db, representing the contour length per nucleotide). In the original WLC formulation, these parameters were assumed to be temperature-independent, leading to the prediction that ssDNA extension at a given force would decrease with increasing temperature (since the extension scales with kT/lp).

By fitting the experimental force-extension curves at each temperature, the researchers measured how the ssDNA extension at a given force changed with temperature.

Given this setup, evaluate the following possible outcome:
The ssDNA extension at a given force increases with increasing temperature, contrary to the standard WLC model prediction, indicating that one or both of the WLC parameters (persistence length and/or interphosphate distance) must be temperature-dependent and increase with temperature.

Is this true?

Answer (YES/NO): YES